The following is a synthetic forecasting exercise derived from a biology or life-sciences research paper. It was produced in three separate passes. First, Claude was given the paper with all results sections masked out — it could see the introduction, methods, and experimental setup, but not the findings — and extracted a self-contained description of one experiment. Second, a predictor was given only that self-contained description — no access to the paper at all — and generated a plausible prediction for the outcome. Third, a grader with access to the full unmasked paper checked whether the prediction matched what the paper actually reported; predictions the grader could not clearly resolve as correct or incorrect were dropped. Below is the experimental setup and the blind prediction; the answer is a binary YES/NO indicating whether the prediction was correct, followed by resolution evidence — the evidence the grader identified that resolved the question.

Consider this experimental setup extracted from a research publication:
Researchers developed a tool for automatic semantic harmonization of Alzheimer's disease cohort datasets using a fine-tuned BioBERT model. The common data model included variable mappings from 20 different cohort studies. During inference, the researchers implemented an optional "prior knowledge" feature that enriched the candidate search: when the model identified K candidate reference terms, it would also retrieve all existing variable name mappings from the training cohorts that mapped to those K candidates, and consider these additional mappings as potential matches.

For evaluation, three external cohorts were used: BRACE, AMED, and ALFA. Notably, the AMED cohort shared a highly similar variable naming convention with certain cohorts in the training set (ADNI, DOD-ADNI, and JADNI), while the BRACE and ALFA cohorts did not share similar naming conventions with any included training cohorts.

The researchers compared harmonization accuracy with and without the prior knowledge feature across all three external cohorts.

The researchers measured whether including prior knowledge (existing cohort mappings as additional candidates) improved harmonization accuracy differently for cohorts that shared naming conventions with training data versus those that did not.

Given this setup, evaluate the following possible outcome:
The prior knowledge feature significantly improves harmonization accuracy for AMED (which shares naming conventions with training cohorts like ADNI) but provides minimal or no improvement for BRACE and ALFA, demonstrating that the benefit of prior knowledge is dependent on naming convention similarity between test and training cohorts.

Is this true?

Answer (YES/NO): NO